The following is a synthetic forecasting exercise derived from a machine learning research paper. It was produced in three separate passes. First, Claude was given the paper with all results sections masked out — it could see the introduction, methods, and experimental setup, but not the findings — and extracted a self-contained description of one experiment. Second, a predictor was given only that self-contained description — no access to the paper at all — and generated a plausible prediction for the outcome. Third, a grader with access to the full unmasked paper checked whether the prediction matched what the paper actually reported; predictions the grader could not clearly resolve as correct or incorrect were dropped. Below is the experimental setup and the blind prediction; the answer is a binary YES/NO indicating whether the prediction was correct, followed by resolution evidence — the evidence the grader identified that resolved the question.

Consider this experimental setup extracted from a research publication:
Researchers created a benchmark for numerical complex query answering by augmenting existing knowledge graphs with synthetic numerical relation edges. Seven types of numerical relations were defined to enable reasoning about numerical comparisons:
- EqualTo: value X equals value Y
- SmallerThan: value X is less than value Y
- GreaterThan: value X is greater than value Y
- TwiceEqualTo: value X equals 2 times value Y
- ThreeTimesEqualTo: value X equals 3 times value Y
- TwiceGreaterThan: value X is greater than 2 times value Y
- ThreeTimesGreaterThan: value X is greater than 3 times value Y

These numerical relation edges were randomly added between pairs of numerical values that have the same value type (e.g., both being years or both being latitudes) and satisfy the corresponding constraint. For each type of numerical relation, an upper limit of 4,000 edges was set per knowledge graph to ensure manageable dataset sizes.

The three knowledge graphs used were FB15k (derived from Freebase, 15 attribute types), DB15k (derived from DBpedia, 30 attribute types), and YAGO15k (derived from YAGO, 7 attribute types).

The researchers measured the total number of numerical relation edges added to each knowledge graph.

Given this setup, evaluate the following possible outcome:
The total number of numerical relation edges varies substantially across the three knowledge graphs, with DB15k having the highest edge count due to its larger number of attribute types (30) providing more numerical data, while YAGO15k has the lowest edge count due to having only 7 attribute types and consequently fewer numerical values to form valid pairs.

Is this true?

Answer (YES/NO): NO